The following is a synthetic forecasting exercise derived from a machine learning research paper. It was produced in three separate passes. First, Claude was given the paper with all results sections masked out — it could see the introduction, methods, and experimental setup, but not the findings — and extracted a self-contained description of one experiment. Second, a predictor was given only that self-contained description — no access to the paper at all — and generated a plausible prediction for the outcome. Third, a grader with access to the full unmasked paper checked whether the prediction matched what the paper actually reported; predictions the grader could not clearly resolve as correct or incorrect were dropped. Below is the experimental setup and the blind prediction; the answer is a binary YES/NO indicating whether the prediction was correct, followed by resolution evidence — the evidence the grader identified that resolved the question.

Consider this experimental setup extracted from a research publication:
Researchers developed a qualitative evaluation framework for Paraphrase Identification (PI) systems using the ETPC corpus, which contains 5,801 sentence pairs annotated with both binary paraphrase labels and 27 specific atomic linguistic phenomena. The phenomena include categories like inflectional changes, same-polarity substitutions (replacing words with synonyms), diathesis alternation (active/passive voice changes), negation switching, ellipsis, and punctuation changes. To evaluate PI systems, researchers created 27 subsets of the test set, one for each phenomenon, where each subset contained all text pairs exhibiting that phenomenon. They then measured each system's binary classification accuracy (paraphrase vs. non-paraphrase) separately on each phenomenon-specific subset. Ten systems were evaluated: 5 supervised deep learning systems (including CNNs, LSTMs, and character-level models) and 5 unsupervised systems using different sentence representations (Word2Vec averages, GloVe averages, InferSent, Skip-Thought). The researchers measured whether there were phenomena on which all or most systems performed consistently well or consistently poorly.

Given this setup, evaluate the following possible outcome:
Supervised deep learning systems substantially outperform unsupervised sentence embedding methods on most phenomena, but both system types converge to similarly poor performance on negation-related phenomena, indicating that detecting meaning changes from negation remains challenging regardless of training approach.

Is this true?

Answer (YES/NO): NO